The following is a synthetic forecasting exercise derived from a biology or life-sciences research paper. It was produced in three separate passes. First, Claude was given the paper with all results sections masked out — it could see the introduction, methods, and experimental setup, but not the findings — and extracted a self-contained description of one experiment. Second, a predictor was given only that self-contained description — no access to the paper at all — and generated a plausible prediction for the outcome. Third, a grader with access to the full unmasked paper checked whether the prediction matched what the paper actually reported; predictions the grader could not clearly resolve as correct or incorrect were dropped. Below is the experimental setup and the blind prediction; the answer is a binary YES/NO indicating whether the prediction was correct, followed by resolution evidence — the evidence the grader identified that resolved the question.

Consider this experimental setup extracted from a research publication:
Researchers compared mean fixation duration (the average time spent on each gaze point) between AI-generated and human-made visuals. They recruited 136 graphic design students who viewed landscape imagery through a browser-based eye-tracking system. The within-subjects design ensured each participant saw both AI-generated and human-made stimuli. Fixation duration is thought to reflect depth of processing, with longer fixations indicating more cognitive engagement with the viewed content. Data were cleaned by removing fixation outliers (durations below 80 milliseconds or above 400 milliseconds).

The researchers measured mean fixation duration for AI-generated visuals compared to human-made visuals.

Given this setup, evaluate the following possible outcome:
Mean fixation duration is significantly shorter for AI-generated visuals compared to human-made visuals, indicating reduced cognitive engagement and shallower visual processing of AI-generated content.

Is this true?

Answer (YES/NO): NO